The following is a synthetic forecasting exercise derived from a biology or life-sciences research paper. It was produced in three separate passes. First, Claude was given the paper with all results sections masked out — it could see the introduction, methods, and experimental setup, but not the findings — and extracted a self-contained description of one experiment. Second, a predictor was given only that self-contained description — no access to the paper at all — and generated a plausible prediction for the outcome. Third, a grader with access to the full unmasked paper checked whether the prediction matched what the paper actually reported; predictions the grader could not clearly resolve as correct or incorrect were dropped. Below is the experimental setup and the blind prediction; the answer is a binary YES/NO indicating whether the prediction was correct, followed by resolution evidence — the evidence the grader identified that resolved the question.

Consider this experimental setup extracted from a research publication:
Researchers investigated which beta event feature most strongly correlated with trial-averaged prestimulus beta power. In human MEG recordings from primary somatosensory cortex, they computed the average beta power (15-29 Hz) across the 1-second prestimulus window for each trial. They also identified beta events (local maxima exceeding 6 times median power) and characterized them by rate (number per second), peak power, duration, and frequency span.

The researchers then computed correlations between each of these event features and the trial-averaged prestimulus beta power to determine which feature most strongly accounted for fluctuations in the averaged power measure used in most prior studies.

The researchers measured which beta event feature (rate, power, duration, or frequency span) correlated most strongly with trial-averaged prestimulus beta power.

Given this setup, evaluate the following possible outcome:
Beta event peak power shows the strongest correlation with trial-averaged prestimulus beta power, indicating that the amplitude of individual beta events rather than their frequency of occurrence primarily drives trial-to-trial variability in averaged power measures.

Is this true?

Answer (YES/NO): NO